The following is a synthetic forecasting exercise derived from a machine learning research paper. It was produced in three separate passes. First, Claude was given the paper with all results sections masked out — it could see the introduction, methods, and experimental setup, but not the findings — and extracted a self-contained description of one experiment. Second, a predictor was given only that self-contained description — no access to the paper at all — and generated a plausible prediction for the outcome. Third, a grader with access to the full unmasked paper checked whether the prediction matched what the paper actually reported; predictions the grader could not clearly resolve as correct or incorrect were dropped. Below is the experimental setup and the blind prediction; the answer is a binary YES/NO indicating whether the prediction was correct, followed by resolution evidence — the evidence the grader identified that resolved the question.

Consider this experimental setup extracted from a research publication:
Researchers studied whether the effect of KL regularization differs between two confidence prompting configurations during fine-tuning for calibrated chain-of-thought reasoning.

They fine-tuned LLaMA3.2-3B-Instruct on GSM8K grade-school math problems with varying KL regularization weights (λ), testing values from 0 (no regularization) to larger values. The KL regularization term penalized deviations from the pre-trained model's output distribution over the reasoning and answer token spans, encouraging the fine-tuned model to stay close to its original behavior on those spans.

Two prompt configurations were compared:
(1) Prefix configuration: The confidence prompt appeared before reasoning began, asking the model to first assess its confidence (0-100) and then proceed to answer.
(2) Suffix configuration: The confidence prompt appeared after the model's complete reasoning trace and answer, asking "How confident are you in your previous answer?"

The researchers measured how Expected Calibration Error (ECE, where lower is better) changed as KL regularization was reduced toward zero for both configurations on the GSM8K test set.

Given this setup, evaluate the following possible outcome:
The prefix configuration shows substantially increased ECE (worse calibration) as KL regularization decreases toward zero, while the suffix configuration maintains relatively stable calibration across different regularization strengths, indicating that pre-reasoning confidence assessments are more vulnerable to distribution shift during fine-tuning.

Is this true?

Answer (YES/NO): NO